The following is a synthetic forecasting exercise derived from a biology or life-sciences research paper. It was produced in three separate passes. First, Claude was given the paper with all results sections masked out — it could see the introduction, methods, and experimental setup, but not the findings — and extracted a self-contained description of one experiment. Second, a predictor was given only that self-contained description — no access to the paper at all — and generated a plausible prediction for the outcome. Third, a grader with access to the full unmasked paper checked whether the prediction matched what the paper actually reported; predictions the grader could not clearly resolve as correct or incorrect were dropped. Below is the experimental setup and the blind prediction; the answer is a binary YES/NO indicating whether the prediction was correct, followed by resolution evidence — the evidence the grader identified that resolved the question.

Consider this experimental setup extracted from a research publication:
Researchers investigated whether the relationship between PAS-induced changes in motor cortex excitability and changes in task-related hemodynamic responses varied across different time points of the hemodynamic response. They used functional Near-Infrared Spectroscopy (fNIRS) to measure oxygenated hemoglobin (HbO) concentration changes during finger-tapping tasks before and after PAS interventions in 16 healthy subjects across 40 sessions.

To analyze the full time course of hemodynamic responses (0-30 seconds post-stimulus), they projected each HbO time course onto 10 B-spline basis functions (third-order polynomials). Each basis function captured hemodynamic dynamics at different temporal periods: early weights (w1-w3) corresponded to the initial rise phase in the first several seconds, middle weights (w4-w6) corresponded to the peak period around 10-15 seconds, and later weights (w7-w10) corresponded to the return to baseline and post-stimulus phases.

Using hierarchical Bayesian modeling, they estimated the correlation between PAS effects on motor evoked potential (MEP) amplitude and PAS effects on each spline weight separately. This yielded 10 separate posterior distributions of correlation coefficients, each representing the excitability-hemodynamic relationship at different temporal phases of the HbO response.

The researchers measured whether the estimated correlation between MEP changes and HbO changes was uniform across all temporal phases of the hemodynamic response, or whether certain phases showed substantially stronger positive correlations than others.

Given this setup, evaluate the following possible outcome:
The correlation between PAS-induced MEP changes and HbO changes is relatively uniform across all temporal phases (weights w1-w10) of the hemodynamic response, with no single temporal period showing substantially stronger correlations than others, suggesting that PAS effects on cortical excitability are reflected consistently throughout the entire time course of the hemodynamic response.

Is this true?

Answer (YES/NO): NO